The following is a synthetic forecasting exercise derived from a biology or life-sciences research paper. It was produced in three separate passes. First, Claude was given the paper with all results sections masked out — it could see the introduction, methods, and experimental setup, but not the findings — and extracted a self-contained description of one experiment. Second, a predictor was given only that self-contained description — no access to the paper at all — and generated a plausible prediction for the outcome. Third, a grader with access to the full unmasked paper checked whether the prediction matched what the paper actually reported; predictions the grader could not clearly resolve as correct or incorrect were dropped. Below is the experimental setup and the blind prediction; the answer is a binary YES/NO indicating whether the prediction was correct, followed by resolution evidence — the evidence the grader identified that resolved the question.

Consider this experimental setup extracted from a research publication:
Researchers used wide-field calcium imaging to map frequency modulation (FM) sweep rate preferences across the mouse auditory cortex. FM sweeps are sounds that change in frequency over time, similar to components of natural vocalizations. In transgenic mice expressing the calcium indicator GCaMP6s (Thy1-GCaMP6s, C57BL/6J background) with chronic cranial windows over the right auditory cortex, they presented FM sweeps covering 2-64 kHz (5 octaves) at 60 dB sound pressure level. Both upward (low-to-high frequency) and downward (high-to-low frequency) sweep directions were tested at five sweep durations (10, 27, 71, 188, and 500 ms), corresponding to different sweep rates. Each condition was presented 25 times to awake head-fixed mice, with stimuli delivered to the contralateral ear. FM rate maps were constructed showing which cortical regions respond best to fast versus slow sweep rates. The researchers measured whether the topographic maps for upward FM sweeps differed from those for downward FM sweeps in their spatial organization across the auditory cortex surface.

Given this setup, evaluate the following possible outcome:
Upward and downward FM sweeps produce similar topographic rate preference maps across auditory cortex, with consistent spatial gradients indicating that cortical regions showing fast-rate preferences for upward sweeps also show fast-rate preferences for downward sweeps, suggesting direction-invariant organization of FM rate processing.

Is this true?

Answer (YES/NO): NO